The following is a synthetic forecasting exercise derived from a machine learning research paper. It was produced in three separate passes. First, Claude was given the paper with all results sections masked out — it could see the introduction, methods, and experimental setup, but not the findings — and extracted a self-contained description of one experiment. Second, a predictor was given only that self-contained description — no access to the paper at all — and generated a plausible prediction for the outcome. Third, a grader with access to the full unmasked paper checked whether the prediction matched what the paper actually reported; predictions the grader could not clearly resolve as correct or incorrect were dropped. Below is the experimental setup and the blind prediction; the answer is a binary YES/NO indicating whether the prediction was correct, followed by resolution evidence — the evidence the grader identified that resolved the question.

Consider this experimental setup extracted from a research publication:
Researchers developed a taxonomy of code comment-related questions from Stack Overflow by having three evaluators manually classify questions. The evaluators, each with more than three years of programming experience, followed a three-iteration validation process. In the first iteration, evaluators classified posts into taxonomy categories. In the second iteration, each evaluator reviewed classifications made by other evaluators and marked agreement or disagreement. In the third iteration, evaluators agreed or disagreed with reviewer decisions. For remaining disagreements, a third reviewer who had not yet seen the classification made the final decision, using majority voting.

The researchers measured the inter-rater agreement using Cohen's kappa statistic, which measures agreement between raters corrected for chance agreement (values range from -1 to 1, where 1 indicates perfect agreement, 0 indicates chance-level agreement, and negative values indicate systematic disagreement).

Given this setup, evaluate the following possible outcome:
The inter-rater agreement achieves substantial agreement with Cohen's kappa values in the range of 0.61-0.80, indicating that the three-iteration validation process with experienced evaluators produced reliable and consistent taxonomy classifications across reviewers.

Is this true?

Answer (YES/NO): YES